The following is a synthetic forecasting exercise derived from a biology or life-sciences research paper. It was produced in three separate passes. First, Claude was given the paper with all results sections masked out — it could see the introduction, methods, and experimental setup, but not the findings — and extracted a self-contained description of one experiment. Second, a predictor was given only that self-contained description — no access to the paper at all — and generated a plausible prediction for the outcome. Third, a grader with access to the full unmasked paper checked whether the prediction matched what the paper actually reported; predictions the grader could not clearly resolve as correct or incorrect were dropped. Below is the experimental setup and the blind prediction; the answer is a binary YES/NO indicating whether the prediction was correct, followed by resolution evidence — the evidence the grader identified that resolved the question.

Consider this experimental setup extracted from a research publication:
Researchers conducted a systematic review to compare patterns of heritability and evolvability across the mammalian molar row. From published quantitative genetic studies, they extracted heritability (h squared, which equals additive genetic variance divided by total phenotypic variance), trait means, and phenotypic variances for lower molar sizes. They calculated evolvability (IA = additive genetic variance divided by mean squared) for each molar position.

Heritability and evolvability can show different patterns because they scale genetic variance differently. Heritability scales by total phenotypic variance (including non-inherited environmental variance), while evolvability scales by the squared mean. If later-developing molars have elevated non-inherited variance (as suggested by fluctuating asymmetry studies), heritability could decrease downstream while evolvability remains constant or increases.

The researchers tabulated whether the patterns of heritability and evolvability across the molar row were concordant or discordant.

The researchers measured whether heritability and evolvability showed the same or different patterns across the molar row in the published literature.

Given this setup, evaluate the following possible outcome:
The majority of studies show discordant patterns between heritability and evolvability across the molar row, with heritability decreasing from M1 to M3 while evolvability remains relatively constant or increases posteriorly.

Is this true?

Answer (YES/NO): YES